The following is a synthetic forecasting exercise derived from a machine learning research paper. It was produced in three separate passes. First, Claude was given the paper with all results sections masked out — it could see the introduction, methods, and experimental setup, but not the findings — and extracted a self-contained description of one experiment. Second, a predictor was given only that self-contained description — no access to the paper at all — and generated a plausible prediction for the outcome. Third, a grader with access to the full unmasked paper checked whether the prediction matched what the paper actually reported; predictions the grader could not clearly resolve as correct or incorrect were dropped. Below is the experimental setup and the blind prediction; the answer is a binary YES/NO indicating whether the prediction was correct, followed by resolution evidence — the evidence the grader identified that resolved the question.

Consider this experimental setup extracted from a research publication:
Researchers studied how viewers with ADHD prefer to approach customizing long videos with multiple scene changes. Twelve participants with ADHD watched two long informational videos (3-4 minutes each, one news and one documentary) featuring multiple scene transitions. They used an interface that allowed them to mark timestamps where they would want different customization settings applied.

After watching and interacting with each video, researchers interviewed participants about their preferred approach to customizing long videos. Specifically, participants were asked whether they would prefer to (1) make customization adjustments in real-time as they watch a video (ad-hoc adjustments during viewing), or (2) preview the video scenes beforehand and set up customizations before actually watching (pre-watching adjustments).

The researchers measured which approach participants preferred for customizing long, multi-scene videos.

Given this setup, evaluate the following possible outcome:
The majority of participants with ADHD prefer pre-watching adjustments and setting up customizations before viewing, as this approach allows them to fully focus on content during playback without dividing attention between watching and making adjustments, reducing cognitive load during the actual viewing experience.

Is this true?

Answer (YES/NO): NO